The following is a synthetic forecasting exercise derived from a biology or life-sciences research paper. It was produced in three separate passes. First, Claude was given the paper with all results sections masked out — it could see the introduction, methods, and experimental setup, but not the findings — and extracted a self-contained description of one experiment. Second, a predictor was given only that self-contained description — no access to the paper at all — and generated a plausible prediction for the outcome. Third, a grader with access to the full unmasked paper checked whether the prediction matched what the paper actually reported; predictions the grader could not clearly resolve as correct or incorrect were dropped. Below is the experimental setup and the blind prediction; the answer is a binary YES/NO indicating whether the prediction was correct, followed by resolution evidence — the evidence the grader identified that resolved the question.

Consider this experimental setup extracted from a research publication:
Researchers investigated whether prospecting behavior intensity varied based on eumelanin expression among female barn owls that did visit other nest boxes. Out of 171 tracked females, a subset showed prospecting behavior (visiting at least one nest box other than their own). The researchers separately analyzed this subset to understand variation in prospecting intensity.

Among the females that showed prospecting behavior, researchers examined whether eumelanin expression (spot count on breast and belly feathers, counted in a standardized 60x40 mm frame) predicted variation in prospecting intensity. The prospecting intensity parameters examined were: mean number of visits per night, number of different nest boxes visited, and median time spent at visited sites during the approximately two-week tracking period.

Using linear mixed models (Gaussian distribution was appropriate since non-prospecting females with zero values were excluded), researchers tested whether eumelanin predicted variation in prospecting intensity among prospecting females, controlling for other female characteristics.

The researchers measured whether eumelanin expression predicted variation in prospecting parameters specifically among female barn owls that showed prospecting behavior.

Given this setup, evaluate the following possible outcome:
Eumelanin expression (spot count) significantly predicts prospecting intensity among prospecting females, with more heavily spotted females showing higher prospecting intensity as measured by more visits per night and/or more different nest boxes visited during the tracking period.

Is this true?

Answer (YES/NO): NO